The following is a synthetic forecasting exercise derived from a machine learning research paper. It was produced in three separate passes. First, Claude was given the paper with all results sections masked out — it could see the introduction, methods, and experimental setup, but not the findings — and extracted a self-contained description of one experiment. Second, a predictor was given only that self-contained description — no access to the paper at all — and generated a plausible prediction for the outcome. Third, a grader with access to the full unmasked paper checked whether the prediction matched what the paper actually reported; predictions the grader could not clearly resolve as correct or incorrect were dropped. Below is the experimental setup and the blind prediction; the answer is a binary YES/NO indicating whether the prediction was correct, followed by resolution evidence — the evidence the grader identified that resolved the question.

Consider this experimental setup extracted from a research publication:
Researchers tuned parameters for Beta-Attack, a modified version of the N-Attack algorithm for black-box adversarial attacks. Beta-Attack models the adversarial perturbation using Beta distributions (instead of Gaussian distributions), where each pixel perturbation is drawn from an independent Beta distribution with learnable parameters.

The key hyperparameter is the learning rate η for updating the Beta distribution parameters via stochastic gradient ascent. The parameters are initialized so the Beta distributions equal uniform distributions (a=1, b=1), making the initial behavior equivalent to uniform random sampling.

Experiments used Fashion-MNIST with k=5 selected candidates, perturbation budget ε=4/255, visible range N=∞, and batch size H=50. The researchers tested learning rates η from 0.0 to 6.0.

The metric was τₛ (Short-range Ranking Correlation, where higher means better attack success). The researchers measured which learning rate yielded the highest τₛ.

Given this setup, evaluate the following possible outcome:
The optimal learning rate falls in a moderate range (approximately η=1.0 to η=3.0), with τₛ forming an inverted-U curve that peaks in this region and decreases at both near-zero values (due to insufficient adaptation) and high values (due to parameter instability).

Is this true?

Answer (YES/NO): YES